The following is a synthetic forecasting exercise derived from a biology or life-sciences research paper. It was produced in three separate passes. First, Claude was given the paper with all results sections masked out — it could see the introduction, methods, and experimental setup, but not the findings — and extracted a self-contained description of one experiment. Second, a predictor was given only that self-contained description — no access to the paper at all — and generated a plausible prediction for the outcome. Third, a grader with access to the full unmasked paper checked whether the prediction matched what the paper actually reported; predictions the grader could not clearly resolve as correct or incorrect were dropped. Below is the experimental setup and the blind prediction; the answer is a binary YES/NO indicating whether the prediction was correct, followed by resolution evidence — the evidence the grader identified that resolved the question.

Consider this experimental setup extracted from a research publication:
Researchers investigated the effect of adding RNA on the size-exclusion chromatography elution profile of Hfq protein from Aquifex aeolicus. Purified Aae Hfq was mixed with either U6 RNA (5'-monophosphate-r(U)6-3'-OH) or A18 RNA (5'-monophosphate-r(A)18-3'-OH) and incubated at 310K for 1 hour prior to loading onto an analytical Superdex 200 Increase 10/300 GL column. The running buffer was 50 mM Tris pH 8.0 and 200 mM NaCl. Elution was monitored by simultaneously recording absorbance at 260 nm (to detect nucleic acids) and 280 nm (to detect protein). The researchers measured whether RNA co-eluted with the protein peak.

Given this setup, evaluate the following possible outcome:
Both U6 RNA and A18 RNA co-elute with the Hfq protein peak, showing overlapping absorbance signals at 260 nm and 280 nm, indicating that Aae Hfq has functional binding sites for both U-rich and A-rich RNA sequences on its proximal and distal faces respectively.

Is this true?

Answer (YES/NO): NO